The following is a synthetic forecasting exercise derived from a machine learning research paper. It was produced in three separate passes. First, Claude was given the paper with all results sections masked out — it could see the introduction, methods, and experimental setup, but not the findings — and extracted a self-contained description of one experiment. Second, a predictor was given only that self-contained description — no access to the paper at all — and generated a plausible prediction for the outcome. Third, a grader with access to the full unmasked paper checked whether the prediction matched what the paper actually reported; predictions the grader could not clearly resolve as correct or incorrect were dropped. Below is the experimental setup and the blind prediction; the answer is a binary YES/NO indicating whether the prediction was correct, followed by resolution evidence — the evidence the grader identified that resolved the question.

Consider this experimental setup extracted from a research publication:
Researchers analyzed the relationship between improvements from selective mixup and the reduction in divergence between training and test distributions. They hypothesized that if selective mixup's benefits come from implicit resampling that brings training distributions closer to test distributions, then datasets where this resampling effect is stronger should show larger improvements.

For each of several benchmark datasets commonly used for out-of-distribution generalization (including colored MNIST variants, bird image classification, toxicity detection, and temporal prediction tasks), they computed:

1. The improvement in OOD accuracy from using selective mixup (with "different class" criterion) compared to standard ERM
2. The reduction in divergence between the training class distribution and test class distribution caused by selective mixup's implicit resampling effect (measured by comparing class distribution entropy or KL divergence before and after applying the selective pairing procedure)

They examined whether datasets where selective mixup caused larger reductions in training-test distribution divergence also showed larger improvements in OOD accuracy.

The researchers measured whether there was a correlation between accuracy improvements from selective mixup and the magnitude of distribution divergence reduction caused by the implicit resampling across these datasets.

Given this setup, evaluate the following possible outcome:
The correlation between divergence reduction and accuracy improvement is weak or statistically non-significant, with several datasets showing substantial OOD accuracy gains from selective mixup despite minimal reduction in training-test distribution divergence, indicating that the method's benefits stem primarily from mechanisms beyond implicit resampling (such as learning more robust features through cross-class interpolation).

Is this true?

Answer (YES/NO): NO